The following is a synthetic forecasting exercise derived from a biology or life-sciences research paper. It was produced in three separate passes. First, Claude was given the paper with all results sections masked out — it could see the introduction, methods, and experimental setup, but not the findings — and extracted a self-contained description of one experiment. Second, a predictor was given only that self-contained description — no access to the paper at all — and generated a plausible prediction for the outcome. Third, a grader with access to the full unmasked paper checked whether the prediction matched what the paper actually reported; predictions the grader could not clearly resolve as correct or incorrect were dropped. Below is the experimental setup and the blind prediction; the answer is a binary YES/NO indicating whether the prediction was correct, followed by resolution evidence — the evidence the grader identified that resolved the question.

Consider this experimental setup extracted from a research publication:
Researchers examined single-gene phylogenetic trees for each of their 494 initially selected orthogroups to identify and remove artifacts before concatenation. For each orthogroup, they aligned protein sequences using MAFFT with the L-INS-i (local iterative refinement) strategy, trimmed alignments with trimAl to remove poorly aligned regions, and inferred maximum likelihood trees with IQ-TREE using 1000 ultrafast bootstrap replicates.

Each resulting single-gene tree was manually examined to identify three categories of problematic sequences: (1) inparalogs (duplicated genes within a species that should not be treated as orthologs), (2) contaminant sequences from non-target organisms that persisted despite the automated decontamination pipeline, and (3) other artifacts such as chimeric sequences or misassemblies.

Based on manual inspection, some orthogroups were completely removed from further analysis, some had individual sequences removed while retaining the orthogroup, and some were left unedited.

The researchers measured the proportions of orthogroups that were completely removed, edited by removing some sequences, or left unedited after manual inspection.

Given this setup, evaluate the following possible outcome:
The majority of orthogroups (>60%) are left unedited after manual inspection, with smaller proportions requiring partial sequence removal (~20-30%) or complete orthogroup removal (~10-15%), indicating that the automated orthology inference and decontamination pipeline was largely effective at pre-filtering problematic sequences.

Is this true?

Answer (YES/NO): NO